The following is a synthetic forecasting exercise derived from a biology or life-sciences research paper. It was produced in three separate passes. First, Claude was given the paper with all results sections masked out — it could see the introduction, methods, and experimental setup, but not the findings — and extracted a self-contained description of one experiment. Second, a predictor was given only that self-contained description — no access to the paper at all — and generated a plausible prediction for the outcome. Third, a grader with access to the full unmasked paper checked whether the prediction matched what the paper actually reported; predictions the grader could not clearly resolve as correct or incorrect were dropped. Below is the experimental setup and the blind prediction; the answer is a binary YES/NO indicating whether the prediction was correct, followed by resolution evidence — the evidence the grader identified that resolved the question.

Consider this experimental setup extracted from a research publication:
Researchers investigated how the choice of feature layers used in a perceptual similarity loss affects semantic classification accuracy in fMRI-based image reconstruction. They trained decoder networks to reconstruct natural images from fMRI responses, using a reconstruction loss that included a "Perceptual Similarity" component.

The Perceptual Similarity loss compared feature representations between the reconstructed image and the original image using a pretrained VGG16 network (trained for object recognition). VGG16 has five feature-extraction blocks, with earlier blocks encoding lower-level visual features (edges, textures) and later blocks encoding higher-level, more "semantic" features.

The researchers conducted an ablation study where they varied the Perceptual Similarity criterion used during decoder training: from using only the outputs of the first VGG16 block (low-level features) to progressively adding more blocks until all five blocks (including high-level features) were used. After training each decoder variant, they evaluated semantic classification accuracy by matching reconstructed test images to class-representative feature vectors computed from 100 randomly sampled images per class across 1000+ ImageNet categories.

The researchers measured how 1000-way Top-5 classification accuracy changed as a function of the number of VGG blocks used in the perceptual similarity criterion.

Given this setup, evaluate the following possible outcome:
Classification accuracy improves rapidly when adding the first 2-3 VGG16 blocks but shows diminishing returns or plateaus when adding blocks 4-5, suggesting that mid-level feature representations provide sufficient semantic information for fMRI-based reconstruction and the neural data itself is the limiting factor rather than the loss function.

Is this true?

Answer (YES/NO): NO